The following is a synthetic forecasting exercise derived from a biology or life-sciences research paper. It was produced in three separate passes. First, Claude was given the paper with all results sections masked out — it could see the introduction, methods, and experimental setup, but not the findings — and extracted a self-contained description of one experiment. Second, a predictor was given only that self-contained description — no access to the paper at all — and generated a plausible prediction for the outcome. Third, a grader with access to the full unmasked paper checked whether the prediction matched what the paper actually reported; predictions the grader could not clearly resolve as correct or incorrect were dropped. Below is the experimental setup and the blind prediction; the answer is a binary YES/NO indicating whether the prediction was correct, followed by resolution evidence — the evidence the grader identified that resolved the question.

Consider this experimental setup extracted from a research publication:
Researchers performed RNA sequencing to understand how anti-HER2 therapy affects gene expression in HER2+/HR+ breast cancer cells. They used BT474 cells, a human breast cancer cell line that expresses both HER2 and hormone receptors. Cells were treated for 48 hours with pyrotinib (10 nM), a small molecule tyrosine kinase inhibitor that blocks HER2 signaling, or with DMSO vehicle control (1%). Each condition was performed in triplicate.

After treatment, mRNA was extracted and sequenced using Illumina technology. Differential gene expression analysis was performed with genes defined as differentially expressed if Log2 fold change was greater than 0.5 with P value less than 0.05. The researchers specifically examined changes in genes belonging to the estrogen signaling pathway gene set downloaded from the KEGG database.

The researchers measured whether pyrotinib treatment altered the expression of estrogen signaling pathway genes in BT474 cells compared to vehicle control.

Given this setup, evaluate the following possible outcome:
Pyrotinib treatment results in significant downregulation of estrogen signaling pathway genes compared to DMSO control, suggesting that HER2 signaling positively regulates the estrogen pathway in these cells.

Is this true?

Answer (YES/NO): NO